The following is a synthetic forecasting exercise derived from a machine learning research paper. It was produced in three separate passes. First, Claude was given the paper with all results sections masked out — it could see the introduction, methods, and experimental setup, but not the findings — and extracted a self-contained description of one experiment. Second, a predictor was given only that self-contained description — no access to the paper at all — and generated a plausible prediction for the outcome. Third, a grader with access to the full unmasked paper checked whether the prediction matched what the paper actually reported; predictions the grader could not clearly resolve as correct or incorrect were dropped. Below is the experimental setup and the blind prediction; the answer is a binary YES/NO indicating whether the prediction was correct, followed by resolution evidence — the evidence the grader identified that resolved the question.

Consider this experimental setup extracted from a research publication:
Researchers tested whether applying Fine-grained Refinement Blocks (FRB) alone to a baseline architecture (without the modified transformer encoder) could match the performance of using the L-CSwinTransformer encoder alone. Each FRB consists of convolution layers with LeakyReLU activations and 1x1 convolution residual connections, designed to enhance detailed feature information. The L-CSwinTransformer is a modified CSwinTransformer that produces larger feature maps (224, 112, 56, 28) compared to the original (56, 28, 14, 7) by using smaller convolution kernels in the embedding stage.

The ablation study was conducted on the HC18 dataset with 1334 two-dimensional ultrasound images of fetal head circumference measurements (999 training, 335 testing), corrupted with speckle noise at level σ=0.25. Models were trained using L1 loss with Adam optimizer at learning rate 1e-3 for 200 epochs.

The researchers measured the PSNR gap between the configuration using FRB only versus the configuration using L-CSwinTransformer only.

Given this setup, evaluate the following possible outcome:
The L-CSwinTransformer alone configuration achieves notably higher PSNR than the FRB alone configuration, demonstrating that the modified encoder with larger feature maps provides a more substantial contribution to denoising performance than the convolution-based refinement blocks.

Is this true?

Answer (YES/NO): YES